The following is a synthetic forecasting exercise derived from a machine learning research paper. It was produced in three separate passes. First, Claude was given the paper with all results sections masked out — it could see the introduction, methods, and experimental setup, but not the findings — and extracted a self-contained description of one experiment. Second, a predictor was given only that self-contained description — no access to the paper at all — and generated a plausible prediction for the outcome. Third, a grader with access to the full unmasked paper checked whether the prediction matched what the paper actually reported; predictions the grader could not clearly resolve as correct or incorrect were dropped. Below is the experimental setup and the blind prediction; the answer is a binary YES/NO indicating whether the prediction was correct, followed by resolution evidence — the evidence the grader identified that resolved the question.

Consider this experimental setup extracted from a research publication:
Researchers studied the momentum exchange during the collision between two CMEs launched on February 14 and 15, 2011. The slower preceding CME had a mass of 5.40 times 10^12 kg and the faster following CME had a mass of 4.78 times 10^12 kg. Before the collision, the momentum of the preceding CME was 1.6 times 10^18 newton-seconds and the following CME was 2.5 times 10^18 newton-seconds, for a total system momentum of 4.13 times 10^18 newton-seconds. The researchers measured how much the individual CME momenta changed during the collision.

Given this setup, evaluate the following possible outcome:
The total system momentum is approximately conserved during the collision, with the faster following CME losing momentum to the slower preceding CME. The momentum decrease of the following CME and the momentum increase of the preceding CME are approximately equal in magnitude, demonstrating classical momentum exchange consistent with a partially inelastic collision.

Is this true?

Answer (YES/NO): YES